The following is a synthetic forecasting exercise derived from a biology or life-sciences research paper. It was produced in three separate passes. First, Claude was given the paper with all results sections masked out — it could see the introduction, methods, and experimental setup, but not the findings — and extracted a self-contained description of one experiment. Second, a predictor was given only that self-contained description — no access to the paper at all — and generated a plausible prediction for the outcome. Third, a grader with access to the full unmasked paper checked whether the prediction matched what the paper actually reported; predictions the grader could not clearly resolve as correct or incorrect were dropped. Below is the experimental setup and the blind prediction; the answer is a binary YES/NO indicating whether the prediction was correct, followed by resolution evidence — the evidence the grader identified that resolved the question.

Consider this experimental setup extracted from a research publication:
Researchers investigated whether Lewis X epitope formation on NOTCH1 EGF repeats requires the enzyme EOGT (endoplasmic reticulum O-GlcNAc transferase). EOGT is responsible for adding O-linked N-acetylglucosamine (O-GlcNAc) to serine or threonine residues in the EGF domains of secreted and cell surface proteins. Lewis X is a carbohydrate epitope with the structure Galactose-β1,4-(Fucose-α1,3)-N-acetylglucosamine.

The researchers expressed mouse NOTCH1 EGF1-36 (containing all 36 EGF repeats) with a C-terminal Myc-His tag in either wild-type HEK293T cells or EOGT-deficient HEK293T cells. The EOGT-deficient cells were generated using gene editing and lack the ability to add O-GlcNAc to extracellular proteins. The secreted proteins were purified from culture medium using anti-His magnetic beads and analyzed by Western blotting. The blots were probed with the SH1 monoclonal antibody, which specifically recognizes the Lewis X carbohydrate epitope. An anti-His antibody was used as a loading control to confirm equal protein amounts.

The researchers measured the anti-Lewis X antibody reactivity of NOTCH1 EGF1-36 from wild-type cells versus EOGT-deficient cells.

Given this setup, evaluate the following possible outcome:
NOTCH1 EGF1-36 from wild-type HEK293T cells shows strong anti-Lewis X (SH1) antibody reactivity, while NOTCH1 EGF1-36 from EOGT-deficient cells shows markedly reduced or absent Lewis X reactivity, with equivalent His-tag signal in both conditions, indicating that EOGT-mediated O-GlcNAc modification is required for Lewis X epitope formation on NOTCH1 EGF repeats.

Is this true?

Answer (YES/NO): NO